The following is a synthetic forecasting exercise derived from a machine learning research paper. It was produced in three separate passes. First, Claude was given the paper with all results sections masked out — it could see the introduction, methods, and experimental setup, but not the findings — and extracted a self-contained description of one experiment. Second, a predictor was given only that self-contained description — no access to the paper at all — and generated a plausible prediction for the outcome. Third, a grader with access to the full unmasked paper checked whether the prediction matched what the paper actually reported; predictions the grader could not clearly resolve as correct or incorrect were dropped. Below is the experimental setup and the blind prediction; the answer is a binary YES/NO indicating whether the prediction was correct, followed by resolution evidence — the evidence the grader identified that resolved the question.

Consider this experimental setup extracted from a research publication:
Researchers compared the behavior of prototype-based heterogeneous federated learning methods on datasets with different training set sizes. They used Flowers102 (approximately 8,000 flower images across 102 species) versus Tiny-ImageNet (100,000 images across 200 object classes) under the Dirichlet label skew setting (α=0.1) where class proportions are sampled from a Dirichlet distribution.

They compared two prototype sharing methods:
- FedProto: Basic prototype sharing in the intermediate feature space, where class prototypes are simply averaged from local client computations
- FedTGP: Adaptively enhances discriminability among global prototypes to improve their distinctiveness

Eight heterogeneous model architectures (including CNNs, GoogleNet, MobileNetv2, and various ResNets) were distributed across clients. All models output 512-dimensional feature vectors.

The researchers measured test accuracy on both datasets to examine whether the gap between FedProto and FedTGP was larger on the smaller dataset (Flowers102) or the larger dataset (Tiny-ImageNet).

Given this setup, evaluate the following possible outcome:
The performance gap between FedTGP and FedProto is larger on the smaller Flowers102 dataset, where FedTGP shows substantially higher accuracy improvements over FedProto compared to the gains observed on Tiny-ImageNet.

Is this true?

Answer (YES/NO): YES